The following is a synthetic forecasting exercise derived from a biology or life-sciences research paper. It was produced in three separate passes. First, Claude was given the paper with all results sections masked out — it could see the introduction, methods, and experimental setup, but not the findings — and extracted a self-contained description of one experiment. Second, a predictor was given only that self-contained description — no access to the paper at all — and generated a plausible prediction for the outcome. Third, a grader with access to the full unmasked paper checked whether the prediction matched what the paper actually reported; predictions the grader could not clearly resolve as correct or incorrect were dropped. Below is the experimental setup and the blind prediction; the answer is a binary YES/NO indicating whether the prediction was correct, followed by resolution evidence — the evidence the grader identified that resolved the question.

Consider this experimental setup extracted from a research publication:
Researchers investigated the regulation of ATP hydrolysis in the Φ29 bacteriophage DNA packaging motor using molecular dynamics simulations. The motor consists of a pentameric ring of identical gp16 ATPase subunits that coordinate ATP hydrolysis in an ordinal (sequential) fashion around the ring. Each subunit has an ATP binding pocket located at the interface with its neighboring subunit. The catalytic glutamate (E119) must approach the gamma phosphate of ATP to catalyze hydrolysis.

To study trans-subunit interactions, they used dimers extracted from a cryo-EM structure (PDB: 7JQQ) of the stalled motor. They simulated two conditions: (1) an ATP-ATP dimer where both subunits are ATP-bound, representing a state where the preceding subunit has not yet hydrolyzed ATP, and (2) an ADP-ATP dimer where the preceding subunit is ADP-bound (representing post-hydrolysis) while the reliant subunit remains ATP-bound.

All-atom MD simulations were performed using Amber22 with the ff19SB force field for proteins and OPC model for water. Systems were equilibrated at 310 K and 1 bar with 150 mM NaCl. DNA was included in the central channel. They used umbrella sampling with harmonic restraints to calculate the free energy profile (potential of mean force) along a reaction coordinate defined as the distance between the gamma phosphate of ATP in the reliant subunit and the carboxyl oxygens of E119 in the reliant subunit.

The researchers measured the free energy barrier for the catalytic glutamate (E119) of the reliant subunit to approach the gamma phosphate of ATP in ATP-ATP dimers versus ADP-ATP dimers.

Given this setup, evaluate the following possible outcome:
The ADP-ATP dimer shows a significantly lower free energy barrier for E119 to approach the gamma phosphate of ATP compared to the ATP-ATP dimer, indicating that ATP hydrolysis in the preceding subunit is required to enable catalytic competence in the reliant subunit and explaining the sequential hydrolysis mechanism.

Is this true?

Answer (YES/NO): YES